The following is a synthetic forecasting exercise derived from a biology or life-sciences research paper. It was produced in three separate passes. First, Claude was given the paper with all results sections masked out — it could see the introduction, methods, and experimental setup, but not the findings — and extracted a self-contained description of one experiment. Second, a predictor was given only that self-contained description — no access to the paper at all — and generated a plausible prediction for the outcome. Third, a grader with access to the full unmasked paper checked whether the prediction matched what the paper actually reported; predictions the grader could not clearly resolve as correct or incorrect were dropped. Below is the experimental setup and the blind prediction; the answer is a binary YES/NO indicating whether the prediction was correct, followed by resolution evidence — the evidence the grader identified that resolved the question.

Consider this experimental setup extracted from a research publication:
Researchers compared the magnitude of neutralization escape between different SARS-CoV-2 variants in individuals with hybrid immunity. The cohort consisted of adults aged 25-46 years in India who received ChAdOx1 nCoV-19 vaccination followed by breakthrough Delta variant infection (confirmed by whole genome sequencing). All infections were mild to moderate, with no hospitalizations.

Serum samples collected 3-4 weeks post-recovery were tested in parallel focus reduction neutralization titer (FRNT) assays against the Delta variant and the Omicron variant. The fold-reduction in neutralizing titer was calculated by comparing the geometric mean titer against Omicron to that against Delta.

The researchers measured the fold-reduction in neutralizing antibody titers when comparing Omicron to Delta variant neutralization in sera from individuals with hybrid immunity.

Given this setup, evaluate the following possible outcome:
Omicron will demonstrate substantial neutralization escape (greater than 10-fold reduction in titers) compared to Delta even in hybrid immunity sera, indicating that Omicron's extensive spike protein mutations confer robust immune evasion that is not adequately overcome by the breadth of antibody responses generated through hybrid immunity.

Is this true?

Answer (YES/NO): YES